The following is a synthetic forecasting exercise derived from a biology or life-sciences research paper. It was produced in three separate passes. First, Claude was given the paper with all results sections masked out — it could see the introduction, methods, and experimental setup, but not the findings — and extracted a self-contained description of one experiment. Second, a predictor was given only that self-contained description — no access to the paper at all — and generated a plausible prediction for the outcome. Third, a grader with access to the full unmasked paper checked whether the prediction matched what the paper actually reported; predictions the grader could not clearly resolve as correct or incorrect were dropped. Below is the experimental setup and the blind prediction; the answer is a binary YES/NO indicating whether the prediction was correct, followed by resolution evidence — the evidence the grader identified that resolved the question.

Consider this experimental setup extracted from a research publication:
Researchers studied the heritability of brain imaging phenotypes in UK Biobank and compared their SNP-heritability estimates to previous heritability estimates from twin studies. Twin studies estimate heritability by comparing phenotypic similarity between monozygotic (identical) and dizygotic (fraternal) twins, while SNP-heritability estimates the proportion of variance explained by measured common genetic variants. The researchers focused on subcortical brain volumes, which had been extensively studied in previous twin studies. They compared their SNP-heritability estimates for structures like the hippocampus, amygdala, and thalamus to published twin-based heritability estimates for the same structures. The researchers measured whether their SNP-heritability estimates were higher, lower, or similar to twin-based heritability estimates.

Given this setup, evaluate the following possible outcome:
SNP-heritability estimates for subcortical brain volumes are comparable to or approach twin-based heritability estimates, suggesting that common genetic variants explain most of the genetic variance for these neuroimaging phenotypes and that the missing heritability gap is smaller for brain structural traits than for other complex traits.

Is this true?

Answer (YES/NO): NO